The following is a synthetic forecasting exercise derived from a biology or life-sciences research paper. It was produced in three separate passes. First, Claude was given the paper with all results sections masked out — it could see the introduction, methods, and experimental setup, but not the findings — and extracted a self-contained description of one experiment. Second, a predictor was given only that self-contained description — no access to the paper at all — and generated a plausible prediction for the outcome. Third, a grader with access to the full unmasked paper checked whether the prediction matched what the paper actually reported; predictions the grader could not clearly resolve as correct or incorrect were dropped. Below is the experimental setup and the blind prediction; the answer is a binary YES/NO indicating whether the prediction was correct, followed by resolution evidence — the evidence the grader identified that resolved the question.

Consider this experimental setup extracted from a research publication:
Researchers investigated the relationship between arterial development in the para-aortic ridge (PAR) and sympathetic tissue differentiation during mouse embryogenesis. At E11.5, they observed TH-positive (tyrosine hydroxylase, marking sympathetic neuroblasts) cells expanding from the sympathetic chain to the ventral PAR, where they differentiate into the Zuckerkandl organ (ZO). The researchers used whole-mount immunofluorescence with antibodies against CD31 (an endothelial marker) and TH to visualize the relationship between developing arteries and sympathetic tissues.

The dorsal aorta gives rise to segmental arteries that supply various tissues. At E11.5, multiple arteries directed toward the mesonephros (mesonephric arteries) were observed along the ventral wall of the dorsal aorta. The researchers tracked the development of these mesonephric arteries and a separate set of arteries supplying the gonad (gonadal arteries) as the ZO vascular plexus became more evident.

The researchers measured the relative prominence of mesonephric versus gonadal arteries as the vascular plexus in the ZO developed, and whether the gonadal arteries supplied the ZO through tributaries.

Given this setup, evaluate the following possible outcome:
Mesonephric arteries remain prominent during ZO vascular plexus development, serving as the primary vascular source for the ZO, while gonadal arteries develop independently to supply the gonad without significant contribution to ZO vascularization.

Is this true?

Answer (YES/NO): NO